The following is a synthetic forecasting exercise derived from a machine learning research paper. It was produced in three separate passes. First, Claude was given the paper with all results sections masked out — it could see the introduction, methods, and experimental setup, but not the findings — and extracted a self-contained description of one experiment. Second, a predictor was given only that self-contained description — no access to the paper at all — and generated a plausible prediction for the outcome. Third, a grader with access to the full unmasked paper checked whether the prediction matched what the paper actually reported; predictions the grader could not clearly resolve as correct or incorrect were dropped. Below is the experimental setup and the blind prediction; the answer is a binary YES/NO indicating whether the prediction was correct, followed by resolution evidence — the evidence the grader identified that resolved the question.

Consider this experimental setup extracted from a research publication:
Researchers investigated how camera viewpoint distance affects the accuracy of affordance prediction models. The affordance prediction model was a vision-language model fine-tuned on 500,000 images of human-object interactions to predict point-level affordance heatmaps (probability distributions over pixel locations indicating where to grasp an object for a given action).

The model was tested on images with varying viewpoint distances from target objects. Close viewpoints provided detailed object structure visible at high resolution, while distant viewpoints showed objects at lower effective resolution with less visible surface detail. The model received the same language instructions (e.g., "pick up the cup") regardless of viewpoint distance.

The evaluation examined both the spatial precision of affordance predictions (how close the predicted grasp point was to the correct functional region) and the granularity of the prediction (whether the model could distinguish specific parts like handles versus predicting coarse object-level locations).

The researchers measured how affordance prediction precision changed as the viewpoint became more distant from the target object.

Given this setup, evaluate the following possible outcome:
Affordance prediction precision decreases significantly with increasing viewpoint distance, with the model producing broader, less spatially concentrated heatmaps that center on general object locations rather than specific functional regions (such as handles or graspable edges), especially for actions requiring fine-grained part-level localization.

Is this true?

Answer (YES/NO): YES